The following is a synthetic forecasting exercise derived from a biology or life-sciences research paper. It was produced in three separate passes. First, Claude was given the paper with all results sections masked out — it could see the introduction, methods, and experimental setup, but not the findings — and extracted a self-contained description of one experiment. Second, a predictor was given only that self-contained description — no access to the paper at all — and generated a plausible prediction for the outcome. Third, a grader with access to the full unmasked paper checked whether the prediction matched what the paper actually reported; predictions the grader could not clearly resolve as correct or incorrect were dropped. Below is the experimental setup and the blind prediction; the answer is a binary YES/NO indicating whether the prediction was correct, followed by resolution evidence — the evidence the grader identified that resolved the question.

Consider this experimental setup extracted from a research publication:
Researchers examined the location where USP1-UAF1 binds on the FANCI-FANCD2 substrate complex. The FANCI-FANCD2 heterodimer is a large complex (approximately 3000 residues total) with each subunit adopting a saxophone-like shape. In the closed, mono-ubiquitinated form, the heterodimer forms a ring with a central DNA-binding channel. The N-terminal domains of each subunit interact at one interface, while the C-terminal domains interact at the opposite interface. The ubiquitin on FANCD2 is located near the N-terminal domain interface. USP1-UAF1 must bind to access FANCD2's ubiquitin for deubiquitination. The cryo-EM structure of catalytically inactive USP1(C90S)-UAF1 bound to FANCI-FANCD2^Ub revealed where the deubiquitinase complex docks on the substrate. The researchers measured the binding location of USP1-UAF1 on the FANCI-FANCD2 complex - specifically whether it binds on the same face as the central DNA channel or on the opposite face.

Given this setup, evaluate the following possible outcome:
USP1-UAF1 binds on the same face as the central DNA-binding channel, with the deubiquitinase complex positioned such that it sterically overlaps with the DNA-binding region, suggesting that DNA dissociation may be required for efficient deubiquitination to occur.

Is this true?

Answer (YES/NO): NO